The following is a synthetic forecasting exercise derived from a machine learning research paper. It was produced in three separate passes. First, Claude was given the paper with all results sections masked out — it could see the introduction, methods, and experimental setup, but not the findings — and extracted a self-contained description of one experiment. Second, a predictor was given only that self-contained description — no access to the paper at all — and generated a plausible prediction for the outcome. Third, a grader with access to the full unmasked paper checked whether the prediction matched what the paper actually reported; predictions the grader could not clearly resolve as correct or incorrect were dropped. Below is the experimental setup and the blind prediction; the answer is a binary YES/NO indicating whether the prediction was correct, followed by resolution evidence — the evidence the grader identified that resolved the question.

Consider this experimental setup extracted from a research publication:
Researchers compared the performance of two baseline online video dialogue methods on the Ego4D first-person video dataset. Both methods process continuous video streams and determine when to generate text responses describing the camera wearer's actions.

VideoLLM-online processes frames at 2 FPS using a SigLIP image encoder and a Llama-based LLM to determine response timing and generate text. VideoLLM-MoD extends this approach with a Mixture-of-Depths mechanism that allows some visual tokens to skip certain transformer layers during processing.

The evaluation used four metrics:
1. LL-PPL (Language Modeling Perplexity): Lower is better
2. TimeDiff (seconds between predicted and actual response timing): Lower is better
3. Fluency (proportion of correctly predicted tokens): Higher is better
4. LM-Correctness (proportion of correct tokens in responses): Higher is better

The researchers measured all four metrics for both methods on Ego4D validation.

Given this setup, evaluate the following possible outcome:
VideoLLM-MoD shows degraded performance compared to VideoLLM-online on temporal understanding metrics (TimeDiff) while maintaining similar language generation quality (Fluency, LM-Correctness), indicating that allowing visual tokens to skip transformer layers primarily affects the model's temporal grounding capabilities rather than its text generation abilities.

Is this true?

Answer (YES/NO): NO